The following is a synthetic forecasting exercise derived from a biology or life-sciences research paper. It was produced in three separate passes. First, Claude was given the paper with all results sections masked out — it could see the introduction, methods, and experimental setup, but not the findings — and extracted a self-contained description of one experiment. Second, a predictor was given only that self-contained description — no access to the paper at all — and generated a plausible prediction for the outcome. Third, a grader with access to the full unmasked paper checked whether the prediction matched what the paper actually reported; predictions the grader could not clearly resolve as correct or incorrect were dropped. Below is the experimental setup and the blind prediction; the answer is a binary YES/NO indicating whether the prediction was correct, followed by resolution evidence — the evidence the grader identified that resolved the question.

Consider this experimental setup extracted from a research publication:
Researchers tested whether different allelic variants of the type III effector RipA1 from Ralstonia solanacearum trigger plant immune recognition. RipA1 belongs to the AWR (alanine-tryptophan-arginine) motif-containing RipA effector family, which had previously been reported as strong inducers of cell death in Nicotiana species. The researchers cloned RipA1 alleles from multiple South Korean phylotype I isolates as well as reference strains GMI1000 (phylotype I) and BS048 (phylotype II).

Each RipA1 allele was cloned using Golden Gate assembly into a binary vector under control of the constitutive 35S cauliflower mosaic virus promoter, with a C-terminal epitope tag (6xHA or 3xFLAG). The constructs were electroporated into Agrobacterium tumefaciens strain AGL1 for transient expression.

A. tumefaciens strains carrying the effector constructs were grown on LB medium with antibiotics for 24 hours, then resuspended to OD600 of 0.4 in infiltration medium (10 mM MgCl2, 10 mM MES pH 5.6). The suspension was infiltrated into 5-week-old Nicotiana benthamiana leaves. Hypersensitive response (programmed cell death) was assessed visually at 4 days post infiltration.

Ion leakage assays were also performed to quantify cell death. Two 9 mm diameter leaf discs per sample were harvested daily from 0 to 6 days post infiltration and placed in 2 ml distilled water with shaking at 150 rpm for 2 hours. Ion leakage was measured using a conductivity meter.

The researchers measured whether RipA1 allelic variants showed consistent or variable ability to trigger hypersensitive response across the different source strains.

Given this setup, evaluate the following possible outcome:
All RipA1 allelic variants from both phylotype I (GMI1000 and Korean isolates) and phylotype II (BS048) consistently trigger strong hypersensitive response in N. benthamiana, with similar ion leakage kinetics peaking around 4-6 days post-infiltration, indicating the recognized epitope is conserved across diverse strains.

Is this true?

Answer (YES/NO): NO